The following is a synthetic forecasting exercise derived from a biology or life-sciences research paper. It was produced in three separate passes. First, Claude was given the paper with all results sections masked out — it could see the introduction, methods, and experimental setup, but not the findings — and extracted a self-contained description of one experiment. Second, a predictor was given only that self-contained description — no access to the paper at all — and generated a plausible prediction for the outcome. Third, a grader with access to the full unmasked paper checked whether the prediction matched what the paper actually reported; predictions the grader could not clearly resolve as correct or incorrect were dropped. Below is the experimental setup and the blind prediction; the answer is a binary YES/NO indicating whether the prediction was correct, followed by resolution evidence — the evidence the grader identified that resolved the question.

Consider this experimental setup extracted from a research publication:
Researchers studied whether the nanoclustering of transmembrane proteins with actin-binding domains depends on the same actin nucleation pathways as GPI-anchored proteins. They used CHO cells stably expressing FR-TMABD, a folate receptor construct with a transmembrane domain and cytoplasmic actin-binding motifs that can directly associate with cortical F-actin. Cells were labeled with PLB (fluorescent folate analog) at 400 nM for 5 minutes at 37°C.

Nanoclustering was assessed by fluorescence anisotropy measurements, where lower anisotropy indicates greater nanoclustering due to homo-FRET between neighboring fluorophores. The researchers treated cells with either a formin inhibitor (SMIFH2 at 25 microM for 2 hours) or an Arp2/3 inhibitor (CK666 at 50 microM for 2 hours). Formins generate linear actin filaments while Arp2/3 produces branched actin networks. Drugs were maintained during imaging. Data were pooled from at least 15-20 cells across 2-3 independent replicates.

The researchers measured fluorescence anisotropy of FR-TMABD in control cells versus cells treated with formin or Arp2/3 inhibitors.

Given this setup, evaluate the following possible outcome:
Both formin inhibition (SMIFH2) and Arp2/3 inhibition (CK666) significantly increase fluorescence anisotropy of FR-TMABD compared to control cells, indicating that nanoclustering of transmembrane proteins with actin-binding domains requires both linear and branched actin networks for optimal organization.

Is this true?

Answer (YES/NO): NO